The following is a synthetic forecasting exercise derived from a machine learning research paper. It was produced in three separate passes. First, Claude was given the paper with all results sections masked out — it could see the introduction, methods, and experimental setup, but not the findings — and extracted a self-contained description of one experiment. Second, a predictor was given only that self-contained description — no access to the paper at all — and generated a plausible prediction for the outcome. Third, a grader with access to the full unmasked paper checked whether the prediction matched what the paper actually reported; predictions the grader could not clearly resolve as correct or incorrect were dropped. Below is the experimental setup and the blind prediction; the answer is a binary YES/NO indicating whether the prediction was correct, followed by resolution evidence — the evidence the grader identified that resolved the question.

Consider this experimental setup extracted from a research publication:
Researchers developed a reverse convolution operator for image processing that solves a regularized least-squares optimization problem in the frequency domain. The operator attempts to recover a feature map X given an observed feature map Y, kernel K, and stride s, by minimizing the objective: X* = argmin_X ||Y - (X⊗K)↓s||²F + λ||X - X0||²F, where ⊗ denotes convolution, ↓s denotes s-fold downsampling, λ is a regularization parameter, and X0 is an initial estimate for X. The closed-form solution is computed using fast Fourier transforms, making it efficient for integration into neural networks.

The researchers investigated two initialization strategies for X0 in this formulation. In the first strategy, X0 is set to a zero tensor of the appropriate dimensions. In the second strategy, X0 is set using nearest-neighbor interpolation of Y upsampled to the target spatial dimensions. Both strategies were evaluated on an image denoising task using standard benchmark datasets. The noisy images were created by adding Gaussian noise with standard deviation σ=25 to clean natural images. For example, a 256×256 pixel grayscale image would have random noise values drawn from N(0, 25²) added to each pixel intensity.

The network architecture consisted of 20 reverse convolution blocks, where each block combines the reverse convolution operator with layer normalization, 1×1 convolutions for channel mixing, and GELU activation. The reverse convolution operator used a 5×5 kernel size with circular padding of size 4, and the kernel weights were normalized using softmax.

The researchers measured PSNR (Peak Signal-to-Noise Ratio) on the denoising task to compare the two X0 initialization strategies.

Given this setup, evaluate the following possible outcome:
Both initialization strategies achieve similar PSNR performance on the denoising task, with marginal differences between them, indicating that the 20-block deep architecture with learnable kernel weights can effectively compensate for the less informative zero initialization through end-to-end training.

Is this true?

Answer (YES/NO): NO